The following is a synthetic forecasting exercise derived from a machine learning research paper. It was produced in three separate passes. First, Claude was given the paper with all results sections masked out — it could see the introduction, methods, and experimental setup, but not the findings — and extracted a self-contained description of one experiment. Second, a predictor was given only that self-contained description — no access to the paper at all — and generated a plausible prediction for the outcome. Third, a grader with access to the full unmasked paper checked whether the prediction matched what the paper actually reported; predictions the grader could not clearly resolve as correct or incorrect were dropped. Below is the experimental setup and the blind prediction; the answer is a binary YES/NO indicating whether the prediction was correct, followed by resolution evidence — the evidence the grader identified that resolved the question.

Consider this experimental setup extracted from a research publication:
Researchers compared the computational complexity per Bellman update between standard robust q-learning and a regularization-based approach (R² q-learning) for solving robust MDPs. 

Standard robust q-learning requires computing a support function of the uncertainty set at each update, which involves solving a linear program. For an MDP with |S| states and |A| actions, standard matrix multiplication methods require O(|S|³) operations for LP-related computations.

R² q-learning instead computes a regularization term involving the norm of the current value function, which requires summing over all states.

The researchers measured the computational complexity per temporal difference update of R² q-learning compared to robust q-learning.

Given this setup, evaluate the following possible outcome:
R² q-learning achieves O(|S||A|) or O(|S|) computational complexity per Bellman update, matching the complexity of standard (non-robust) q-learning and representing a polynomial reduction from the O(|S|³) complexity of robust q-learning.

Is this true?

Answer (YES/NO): YES